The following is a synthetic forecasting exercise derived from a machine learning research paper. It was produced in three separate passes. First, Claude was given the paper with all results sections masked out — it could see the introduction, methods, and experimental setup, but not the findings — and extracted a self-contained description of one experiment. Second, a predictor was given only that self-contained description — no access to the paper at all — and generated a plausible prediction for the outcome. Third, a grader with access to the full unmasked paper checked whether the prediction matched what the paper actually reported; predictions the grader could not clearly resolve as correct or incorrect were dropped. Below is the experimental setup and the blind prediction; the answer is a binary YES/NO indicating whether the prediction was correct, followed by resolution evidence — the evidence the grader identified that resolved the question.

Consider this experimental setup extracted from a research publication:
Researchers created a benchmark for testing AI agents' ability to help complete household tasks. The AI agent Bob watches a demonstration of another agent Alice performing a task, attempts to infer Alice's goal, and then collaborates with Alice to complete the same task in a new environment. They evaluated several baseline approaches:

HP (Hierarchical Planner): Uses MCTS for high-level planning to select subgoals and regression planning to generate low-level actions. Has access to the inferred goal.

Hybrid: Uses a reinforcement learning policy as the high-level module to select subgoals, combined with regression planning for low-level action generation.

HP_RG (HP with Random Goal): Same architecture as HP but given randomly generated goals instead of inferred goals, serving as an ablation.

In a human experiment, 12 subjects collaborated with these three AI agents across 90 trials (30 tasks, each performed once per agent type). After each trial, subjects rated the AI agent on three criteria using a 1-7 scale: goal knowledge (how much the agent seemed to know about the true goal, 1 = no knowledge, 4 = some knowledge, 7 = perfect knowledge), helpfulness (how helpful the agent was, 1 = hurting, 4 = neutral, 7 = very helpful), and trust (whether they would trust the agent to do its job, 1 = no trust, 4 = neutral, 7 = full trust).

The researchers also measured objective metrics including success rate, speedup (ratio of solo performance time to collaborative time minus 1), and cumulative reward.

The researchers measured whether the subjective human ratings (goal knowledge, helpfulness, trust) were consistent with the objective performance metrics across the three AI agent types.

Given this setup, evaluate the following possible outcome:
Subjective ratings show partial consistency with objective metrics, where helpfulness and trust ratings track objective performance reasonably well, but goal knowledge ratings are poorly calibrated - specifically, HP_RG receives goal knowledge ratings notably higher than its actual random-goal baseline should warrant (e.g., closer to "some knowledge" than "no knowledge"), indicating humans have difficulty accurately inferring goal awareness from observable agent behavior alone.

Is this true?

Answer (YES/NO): NO